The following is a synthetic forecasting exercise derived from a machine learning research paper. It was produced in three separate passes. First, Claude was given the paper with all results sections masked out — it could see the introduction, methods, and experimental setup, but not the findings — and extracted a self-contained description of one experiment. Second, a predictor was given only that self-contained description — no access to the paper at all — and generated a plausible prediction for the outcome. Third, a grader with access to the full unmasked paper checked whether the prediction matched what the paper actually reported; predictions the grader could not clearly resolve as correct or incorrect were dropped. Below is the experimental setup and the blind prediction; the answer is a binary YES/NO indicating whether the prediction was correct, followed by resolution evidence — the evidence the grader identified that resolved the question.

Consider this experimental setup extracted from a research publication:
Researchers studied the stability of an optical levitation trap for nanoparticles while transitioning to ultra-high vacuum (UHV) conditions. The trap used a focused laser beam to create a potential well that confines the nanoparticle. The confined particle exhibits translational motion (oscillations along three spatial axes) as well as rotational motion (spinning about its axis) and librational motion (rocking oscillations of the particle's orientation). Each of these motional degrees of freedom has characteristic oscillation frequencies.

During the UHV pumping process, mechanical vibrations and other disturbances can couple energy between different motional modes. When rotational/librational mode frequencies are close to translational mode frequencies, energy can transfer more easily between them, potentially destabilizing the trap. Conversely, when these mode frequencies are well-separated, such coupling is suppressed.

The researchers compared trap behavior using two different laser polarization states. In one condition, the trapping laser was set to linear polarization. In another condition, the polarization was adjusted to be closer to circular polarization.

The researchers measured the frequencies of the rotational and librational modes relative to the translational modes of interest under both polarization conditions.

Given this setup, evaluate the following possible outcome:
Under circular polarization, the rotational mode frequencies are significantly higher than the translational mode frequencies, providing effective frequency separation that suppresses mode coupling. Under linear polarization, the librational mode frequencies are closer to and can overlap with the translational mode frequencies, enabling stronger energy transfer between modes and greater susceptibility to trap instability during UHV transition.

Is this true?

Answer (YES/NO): YES